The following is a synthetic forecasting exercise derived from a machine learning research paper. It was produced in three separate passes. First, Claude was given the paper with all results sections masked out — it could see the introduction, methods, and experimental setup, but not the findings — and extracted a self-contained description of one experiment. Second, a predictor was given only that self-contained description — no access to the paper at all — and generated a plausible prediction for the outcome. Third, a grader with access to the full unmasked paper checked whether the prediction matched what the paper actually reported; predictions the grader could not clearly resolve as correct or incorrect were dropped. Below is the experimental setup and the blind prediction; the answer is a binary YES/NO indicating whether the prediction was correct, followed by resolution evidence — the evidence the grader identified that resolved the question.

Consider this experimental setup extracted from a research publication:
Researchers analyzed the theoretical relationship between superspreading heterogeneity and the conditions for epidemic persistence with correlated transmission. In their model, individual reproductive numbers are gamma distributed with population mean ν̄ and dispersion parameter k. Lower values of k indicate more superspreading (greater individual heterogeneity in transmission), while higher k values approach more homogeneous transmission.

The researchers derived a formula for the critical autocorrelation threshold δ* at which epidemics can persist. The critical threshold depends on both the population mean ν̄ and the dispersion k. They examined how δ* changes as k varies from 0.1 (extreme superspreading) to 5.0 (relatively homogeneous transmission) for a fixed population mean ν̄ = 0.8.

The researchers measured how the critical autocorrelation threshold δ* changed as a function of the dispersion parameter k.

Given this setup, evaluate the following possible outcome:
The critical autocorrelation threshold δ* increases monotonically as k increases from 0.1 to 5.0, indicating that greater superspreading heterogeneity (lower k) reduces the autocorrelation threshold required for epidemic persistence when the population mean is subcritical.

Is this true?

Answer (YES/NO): YES